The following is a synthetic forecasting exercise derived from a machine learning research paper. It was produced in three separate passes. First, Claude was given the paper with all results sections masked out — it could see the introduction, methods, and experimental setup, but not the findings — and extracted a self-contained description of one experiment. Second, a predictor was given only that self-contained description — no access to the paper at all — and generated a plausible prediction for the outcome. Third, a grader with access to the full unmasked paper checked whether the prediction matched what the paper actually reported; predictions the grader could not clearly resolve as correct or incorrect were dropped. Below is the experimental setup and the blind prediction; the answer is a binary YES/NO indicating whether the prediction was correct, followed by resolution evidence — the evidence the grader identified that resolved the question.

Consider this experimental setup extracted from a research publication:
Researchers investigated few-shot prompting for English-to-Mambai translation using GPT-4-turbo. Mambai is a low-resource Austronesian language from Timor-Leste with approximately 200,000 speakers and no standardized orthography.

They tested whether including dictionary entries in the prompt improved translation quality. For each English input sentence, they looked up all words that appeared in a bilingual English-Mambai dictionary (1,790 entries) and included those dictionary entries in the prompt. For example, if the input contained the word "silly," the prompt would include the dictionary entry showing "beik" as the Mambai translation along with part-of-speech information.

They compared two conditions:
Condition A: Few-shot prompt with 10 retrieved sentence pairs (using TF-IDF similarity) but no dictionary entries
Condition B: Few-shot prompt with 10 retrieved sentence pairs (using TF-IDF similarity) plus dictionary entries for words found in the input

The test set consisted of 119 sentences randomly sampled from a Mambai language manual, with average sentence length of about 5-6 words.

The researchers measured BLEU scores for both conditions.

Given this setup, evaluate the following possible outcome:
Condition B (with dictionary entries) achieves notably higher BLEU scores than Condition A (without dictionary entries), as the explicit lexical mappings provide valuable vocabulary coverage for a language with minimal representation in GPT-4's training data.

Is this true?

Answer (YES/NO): YES